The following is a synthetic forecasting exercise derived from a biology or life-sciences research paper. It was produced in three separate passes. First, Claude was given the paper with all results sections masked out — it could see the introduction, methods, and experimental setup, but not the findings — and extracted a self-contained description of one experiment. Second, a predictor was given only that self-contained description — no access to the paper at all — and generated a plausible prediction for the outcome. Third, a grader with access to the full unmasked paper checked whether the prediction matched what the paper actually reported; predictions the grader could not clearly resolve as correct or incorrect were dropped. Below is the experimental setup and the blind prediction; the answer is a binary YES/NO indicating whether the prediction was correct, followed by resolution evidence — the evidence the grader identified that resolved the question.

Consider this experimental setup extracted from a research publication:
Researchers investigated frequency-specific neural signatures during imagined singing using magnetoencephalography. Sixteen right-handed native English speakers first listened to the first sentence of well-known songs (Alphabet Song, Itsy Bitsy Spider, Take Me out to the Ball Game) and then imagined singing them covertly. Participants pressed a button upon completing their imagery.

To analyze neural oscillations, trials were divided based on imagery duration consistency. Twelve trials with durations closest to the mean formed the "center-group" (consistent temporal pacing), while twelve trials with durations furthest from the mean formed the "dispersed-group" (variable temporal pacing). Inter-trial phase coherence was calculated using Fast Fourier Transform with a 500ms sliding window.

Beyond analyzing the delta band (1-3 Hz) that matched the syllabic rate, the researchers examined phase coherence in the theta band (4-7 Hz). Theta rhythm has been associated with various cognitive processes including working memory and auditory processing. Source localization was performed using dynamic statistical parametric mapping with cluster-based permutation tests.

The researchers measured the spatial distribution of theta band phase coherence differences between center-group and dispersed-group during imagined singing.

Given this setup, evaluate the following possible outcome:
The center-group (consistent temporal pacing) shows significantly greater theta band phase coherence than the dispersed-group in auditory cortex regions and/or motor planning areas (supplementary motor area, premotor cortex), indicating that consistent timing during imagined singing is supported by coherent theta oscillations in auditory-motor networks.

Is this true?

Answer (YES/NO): YES